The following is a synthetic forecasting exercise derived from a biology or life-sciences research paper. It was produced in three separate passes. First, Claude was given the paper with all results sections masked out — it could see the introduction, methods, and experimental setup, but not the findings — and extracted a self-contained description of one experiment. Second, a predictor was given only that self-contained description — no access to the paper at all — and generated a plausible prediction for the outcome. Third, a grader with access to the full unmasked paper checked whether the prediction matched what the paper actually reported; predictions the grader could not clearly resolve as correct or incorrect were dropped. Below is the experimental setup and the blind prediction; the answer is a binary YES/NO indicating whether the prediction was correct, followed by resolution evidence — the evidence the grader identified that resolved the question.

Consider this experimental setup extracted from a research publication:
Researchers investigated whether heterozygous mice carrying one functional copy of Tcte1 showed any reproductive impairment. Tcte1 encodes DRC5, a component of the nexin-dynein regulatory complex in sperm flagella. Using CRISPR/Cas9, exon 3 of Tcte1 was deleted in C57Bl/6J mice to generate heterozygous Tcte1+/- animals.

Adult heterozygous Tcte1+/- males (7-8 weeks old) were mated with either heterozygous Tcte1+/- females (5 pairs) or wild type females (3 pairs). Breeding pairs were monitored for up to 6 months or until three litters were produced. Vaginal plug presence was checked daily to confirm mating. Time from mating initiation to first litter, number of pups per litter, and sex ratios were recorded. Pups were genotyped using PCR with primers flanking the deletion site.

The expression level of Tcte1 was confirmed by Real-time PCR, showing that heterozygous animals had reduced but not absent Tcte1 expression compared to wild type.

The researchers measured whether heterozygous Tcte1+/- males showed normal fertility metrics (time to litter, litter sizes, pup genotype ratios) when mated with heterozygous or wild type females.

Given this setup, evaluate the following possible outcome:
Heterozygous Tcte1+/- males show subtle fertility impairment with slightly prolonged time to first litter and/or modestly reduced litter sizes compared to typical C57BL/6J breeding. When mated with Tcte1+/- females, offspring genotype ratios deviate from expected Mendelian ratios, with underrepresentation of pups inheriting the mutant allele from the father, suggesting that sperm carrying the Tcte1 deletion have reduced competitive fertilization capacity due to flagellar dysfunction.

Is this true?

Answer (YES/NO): NO